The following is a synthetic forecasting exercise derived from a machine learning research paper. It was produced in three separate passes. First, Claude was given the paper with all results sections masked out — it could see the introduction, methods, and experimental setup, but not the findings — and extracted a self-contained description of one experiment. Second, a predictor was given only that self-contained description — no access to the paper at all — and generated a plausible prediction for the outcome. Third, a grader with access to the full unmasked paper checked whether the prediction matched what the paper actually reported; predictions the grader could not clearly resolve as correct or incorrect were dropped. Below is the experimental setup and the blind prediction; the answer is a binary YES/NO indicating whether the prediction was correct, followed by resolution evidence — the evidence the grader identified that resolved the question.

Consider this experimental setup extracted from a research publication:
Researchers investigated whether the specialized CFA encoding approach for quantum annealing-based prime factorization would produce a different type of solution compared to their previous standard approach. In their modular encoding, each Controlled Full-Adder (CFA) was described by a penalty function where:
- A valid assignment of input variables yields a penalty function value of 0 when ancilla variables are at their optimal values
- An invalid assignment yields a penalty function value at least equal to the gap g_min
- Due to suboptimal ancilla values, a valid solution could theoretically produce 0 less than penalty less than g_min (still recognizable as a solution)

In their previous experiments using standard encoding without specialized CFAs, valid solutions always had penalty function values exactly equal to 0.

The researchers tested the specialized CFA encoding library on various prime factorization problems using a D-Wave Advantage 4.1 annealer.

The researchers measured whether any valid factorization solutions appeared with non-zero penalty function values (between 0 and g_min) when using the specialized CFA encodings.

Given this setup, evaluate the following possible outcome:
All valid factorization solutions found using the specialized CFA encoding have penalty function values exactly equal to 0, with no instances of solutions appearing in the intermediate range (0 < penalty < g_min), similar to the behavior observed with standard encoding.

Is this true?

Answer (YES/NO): NO